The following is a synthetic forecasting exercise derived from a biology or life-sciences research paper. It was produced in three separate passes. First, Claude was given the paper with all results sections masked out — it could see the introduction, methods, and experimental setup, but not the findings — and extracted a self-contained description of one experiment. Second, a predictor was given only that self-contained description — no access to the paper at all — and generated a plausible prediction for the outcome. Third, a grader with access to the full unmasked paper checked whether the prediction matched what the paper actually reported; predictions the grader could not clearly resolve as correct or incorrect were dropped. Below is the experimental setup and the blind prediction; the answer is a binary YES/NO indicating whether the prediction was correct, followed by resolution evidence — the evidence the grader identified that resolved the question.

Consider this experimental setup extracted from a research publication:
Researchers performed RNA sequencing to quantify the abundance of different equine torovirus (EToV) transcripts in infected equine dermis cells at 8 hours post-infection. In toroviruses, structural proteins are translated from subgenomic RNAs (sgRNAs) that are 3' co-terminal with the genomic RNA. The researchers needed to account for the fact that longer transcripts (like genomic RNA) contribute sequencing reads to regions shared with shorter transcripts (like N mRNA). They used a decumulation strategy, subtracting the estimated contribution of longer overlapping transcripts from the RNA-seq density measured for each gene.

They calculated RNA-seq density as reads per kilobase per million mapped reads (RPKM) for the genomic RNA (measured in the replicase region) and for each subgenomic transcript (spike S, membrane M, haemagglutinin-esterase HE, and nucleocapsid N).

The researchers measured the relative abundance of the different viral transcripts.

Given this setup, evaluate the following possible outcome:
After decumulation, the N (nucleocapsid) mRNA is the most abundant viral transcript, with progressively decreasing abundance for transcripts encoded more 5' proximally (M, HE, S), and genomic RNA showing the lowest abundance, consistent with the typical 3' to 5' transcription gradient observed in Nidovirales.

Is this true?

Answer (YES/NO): NO